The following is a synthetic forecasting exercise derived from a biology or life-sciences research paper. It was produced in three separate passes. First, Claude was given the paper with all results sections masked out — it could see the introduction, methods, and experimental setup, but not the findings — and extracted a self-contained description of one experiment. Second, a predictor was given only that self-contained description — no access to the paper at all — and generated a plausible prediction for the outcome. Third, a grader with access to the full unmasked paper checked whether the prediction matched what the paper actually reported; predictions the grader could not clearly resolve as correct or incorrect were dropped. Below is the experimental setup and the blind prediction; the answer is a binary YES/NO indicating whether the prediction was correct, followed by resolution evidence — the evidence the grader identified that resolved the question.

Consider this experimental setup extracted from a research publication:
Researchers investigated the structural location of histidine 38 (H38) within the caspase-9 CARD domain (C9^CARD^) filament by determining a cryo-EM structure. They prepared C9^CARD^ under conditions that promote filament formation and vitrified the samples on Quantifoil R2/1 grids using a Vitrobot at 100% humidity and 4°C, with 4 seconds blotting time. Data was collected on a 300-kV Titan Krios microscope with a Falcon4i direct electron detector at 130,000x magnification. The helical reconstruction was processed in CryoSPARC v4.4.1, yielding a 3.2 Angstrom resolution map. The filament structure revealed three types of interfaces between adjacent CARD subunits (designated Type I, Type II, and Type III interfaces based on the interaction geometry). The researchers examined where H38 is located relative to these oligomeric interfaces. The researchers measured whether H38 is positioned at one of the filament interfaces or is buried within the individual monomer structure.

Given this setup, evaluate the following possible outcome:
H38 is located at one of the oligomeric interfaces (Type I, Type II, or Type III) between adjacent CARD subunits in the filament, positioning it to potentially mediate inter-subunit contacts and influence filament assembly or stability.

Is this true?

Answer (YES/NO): YES